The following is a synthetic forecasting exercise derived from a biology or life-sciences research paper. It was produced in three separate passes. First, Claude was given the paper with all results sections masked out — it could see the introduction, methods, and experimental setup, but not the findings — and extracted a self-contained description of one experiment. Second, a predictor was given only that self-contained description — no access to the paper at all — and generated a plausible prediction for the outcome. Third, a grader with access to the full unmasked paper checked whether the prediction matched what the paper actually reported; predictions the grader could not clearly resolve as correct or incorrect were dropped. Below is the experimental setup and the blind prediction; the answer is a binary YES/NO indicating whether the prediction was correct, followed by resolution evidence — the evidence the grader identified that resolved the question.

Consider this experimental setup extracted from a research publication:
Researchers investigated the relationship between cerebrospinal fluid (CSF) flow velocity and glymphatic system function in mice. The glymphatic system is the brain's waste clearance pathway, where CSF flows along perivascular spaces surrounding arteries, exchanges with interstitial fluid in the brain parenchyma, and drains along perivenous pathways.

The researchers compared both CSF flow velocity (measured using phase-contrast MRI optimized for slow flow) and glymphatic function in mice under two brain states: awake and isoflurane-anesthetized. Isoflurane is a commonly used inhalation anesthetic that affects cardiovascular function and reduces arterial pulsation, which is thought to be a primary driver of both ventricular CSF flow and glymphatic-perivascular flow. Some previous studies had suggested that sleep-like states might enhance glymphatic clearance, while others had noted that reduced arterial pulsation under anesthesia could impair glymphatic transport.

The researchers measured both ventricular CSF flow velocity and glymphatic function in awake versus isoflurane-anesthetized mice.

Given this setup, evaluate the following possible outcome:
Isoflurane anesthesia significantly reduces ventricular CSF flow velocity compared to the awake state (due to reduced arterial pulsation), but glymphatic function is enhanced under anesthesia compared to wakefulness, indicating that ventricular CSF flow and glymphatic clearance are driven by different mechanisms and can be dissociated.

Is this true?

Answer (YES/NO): NO